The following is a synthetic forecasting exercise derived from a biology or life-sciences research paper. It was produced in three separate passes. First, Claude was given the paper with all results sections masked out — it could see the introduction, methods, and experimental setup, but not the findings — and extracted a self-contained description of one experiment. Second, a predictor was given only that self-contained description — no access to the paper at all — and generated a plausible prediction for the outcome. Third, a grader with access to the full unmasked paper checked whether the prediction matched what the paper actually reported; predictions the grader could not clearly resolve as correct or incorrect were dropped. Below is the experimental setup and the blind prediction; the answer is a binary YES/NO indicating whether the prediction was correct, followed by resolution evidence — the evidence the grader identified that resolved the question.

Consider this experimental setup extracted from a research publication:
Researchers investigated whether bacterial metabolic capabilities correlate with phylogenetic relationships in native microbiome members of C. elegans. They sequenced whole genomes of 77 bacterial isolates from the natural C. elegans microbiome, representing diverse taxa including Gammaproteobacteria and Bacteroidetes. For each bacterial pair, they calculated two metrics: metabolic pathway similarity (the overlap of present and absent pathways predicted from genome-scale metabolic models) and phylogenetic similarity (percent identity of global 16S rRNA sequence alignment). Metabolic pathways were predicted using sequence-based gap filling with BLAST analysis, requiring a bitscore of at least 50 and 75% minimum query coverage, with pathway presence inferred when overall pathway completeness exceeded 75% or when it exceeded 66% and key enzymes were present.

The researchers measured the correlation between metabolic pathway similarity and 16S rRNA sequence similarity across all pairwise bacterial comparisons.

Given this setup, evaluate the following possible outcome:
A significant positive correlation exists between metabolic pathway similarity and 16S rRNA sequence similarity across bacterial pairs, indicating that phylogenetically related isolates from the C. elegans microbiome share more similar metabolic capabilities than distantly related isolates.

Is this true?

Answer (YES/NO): YES